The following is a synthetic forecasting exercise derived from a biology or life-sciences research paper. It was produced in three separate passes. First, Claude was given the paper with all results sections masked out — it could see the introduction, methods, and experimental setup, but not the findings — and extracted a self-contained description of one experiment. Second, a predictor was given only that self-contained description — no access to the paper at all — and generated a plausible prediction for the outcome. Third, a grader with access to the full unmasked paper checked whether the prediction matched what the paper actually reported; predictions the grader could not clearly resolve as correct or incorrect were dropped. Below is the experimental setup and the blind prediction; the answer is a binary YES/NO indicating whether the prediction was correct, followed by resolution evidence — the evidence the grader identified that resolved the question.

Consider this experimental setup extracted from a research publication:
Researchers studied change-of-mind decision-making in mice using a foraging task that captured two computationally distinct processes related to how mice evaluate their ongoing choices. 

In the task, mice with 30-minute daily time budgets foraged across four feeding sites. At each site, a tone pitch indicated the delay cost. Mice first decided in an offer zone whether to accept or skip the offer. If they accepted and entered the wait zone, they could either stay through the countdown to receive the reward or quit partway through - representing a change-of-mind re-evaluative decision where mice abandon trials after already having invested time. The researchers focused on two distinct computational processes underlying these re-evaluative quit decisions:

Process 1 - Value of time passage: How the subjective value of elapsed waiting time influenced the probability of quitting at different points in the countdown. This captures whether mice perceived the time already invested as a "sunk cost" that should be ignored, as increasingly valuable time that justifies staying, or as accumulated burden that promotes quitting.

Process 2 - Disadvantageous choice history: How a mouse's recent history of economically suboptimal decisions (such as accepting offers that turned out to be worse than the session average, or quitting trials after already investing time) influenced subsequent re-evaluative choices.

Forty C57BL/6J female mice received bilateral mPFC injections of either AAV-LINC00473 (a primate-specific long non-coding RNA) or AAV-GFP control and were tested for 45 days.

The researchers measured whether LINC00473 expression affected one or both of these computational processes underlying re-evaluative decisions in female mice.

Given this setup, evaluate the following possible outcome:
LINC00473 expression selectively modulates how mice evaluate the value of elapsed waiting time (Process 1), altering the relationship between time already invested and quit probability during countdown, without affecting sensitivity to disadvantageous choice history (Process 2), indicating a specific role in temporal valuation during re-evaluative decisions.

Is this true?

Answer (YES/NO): NO